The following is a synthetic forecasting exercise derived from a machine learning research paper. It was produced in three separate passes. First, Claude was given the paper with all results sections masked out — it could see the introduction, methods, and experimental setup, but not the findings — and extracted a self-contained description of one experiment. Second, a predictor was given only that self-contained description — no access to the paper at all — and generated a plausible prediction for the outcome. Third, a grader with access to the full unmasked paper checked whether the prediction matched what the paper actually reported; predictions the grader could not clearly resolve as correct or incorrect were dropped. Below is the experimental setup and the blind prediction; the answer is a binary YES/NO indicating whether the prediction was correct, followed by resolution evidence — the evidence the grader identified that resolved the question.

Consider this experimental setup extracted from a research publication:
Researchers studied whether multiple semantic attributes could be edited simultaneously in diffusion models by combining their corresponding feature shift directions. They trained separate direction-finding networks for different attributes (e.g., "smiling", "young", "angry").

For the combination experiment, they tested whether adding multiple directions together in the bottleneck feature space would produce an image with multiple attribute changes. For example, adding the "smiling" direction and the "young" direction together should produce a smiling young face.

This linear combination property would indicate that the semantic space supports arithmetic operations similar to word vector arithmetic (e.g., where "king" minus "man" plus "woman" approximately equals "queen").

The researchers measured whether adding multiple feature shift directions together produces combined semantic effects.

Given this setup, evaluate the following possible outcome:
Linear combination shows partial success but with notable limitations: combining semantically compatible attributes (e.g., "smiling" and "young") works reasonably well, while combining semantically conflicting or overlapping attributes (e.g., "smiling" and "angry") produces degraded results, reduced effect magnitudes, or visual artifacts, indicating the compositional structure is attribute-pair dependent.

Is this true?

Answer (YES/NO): NO